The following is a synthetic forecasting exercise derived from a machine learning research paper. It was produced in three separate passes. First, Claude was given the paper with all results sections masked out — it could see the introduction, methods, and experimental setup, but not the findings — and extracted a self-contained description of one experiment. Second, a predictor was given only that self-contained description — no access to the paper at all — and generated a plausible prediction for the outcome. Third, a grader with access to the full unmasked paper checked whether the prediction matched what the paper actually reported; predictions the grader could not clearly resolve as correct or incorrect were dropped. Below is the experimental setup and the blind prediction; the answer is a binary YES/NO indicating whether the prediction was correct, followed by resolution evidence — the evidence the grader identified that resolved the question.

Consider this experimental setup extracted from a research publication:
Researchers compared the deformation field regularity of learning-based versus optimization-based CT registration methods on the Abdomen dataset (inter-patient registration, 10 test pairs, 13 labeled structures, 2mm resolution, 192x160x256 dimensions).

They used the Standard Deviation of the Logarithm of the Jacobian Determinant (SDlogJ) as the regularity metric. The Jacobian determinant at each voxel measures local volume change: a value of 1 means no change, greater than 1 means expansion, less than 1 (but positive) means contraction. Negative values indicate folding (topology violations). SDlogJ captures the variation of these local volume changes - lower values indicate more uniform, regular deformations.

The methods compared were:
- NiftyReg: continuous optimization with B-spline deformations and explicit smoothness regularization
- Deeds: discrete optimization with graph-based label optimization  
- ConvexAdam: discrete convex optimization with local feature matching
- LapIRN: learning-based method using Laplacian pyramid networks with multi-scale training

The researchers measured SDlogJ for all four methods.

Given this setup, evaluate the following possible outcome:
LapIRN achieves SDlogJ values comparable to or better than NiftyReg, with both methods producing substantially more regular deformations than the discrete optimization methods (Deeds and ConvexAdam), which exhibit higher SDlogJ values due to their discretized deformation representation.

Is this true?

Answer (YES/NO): NO